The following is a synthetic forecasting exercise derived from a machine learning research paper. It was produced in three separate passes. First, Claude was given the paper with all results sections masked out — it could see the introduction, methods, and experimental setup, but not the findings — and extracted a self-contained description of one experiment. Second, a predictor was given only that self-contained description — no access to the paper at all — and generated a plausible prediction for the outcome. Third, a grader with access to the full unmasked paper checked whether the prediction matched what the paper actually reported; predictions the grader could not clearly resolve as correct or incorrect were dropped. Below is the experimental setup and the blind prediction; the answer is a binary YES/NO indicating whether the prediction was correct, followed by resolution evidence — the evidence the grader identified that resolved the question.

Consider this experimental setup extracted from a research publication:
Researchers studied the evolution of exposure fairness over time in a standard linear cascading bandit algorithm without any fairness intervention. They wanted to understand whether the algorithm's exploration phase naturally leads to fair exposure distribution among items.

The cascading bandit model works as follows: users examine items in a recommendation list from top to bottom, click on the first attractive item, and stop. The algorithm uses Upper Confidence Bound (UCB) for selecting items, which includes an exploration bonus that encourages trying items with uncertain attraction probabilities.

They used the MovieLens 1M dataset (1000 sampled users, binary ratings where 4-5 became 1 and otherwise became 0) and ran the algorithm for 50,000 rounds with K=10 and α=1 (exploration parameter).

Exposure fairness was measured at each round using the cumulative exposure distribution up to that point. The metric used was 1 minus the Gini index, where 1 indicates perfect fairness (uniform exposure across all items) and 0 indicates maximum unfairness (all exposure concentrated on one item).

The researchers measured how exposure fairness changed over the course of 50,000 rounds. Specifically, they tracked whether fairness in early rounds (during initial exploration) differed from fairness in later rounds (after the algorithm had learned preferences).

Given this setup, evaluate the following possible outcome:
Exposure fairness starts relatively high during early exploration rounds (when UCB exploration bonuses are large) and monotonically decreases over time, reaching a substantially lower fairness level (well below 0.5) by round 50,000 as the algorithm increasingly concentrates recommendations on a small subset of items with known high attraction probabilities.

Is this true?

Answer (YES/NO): NO